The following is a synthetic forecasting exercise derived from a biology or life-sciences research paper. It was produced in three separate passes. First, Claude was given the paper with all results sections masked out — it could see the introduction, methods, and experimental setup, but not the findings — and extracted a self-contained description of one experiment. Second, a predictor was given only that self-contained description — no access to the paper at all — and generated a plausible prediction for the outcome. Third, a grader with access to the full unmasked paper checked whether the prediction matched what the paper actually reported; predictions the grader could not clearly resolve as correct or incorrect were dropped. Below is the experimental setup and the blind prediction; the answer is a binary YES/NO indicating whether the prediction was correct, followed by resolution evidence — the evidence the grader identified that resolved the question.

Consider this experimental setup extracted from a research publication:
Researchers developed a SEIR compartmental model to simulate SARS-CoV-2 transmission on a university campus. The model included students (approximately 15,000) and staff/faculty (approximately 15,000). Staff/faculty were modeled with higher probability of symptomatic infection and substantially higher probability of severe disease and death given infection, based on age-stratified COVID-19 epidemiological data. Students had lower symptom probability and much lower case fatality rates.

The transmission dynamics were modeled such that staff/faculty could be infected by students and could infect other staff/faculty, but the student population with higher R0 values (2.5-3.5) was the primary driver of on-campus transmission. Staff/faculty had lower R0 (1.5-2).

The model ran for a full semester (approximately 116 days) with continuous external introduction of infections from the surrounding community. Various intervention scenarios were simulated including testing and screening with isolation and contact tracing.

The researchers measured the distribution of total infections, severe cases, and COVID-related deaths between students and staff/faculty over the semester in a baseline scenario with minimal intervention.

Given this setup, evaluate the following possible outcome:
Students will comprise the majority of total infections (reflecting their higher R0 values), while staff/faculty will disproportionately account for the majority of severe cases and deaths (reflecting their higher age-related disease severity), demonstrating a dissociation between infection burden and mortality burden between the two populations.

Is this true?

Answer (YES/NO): YES